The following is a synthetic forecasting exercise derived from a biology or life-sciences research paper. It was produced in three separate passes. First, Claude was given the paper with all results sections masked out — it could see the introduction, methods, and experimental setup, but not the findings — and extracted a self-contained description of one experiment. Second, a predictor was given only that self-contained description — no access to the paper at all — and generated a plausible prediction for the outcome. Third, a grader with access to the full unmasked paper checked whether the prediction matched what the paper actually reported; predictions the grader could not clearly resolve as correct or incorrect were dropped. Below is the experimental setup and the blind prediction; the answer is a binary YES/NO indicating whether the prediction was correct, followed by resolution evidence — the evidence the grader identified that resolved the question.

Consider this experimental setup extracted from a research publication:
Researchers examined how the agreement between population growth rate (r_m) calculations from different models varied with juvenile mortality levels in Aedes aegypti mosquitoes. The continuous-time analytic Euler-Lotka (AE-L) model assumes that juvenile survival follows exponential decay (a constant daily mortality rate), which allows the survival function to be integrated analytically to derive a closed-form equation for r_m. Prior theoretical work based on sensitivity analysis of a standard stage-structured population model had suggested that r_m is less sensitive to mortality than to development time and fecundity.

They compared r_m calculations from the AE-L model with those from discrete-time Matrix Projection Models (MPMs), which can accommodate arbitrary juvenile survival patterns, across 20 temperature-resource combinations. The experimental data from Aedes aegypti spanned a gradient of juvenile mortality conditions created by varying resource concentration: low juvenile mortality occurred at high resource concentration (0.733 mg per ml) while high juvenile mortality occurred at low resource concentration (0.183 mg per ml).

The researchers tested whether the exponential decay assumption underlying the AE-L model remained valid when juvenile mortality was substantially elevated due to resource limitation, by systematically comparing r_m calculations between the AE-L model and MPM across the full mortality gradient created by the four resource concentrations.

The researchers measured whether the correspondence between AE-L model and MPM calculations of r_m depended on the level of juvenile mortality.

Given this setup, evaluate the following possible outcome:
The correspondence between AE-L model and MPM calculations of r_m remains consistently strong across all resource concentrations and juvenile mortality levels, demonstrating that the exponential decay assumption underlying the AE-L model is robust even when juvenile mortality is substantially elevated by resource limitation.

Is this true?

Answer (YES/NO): NO